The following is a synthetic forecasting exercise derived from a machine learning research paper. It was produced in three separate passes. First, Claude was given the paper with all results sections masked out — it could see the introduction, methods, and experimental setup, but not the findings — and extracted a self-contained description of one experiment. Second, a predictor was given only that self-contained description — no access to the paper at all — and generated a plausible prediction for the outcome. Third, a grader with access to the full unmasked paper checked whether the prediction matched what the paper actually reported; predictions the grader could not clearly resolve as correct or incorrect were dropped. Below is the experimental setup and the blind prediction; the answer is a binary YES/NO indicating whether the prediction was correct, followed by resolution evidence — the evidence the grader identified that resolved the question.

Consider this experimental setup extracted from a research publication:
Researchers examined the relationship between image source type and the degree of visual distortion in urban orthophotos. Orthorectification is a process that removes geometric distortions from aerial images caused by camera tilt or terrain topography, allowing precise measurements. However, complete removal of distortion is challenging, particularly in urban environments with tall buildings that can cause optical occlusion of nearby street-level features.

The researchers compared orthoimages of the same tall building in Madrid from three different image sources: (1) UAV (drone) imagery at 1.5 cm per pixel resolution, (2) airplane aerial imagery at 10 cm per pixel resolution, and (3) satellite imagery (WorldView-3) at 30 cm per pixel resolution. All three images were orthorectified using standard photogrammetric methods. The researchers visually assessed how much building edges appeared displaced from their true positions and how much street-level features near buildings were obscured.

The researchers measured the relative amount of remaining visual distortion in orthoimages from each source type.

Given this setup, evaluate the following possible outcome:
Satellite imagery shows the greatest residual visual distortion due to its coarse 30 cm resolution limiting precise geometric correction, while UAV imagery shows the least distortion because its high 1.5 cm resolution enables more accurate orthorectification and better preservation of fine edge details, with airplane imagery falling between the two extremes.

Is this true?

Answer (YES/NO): YES